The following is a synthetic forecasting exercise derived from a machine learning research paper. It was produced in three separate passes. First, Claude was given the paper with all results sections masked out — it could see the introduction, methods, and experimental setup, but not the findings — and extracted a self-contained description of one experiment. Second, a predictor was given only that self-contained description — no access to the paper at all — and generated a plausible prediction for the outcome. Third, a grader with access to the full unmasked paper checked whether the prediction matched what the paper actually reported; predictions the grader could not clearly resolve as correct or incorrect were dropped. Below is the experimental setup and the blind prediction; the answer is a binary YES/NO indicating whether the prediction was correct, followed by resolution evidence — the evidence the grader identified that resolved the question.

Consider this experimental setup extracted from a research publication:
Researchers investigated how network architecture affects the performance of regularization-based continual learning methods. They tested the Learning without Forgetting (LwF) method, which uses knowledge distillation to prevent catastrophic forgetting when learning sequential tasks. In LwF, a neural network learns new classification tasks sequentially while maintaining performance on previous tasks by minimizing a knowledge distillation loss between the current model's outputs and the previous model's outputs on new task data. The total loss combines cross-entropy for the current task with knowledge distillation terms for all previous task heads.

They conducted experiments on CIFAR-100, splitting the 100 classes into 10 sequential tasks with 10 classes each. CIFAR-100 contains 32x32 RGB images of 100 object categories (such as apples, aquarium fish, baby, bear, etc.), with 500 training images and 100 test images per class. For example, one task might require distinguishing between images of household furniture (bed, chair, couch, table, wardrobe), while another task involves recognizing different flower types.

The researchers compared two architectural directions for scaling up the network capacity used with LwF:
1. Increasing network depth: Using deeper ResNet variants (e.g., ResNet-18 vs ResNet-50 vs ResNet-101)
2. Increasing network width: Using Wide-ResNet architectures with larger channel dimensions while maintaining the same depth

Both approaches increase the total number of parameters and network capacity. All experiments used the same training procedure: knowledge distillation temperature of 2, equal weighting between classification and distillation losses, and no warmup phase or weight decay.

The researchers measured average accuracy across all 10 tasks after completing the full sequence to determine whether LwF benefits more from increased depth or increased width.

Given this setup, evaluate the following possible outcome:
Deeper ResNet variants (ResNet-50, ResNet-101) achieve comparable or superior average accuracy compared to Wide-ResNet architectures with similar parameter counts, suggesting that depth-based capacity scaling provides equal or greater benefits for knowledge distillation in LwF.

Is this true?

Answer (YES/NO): NO